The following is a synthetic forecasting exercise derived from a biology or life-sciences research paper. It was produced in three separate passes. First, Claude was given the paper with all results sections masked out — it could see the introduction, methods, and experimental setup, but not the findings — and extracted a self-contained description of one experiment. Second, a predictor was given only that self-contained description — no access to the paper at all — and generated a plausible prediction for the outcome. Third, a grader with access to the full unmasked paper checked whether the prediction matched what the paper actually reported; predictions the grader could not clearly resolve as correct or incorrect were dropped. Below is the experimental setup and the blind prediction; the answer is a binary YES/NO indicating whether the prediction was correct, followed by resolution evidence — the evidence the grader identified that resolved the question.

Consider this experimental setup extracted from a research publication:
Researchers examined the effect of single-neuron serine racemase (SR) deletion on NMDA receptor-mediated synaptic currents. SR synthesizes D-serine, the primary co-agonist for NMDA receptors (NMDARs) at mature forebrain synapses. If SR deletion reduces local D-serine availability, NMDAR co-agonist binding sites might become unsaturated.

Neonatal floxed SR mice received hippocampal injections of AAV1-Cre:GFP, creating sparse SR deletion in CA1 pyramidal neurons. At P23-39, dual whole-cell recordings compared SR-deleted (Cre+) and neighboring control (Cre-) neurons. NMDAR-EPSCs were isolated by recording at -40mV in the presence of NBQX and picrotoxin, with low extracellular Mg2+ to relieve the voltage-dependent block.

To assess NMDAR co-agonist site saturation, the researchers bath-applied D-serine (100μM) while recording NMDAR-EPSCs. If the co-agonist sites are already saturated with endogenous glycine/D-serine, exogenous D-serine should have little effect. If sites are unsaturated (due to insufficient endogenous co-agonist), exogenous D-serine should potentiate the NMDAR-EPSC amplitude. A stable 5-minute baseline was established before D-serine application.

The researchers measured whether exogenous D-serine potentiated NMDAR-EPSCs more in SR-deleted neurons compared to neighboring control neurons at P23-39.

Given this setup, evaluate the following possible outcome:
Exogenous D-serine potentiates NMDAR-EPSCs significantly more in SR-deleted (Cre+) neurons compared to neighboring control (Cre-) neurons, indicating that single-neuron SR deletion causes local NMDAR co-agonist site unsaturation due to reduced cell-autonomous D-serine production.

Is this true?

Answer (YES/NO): NO